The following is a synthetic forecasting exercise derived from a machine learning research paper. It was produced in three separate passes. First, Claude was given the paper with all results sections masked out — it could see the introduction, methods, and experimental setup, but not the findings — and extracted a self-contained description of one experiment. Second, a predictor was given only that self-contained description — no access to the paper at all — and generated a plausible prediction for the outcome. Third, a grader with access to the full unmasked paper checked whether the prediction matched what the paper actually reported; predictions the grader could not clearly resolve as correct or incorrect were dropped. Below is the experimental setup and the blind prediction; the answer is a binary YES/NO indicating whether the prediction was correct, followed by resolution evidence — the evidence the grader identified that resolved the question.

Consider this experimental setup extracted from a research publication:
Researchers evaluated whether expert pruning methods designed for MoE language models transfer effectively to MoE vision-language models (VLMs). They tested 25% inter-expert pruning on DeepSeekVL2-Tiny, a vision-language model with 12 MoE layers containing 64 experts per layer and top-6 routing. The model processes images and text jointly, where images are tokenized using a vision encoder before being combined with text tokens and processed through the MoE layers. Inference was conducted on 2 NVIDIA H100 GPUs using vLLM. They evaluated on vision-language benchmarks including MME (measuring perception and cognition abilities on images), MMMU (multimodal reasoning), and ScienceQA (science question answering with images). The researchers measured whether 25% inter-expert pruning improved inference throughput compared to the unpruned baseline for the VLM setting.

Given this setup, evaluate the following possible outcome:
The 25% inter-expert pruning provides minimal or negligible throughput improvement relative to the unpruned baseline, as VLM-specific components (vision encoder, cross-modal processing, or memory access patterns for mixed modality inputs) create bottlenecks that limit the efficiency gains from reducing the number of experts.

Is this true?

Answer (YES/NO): YES